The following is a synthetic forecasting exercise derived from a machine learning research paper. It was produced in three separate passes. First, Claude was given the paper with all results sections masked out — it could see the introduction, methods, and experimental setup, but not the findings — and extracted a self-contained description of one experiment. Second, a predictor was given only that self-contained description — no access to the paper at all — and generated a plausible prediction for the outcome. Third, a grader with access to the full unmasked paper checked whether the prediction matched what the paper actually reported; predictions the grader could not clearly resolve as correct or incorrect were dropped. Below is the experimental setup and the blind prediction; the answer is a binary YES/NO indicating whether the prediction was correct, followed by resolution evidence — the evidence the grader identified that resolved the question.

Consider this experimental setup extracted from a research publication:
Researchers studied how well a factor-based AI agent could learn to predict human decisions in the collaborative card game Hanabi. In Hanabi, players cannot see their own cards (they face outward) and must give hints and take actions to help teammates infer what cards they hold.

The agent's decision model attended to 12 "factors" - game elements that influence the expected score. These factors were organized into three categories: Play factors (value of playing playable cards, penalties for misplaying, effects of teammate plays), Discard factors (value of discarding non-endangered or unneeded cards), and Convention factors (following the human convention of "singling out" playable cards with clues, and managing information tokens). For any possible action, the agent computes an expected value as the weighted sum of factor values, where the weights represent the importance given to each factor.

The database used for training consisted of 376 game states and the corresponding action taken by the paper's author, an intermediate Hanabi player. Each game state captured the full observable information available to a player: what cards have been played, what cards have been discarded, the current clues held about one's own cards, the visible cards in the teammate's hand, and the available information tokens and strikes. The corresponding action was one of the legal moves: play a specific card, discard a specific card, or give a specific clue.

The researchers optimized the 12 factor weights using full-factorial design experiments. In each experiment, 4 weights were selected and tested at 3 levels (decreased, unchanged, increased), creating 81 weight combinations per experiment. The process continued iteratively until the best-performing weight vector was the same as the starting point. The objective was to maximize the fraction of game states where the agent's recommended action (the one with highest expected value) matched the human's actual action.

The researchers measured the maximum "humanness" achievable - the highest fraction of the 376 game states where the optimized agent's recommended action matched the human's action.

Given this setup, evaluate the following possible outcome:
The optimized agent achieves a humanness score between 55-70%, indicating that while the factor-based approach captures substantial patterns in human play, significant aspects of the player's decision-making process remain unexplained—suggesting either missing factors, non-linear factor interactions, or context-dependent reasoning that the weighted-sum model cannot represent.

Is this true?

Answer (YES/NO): YES